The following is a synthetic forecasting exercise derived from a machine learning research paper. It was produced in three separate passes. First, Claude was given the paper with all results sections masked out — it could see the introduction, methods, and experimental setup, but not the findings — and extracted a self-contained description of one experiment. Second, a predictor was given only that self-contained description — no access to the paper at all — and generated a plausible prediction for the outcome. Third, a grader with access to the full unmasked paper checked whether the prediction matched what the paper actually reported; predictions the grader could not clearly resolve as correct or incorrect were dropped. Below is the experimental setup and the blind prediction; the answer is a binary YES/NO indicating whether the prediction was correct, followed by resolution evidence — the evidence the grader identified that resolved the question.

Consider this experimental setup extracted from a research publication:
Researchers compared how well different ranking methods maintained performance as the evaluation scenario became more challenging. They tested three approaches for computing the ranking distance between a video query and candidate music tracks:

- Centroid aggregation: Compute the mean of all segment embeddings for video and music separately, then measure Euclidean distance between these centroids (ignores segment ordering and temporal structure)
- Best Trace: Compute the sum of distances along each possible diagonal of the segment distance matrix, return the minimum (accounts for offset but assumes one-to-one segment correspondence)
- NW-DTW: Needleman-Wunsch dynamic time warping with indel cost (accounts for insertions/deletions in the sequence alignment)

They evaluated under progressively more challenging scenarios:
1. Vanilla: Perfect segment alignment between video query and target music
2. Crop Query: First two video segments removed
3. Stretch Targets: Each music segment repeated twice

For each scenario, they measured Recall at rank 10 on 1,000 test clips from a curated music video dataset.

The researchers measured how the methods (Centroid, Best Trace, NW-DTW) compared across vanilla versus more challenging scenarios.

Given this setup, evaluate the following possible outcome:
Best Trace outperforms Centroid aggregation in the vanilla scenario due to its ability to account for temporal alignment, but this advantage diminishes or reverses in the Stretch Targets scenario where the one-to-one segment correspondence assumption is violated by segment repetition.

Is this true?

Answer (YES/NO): YES